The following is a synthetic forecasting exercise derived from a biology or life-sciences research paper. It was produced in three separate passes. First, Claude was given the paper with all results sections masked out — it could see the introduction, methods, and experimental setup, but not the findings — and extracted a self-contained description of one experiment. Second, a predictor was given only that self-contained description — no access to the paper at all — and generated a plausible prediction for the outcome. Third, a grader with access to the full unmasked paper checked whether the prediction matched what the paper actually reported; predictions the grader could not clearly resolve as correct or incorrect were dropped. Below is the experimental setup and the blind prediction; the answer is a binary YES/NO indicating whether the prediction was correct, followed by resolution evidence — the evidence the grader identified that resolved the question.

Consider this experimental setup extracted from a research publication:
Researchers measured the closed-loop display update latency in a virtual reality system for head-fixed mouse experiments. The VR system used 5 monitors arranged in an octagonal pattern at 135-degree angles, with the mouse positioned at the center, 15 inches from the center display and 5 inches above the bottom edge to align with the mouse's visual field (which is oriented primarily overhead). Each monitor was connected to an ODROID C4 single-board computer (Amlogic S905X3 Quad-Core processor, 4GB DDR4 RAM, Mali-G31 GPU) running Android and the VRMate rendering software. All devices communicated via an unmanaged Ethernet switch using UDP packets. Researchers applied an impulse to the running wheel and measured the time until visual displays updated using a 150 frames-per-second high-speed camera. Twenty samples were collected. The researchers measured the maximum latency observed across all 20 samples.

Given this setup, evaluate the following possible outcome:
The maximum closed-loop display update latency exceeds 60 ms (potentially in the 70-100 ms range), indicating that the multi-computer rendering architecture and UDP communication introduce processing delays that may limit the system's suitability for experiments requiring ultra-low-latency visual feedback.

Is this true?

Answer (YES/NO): NO